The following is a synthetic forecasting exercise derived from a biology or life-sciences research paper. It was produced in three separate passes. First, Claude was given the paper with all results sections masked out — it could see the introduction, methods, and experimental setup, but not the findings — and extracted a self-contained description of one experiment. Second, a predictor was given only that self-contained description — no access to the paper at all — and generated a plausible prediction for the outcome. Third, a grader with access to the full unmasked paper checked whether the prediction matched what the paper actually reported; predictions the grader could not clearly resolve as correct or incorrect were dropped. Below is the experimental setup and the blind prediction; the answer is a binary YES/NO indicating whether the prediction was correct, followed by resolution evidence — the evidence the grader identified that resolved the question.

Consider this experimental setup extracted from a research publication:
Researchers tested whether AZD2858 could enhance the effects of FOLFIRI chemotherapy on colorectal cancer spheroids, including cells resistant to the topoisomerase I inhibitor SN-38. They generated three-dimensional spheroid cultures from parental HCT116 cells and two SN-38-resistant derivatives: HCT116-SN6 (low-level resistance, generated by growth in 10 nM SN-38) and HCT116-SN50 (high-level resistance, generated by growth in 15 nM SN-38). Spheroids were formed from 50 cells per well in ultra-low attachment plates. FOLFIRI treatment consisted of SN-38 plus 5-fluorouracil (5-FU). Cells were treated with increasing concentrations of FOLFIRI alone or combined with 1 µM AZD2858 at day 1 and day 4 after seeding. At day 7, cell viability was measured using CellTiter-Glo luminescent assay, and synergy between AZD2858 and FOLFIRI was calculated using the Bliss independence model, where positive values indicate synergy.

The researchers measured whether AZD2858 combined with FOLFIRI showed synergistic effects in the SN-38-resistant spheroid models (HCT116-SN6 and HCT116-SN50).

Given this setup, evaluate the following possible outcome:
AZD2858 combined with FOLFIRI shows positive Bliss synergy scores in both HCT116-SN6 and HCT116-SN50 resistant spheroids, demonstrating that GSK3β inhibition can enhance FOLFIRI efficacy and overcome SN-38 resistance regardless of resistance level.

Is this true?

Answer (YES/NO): NO